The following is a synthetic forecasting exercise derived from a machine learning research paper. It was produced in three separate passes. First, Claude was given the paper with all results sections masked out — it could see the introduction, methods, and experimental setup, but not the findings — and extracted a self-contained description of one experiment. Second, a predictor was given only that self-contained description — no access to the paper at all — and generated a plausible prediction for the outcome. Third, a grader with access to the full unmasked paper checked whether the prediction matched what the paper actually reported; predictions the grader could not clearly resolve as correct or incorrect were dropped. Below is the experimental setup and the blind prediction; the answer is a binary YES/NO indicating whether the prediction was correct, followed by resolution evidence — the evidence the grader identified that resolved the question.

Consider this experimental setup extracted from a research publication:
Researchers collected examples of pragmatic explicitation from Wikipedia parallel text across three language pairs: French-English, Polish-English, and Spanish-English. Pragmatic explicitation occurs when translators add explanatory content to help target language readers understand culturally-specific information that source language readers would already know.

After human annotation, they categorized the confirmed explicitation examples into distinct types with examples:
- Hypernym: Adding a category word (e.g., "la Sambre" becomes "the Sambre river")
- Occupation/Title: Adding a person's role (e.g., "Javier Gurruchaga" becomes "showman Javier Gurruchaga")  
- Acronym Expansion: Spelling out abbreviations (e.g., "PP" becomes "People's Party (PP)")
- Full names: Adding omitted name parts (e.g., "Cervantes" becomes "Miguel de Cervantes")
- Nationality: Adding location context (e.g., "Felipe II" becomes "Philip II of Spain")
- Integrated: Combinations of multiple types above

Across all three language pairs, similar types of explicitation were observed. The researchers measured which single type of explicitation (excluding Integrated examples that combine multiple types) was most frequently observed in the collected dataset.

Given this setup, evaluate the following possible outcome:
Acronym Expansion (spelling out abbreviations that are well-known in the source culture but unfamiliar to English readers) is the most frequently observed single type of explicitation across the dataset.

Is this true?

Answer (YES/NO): NO